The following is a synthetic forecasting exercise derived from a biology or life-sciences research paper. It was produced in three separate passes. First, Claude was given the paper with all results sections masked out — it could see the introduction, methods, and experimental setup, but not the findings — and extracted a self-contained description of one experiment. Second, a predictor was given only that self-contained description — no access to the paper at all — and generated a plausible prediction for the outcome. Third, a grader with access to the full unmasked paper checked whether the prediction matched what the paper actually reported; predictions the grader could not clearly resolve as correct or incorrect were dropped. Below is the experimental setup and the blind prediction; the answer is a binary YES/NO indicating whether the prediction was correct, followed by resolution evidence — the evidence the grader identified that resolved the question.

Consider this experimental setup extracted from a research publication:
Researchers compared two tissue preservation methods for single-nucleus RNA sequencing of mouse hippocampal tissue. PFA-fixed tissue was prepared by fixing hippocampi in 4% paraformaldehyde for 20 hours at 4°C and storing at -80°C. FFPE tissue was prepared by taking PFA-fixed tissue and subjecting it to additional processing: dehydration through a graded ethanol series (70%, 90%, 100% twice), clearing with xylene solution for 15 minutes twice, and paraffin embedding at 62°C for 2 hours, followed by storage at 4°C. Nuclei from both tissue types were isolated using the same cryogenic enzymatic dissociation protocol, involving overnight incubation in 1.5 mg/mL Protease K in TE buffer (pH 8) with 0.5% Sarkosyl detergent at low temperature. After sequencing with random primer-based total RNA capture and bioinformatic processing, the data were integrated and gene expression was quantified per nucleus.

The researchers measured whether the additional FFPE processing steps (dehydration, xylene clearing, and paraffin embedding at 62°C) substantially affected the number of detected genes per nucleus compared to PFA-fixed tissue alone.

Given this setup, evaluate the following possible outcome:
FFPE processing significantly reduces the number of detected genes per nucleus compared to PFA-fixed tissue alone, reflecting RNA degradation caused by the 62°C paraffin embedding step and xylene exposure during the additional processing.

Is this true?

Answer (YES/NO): NO